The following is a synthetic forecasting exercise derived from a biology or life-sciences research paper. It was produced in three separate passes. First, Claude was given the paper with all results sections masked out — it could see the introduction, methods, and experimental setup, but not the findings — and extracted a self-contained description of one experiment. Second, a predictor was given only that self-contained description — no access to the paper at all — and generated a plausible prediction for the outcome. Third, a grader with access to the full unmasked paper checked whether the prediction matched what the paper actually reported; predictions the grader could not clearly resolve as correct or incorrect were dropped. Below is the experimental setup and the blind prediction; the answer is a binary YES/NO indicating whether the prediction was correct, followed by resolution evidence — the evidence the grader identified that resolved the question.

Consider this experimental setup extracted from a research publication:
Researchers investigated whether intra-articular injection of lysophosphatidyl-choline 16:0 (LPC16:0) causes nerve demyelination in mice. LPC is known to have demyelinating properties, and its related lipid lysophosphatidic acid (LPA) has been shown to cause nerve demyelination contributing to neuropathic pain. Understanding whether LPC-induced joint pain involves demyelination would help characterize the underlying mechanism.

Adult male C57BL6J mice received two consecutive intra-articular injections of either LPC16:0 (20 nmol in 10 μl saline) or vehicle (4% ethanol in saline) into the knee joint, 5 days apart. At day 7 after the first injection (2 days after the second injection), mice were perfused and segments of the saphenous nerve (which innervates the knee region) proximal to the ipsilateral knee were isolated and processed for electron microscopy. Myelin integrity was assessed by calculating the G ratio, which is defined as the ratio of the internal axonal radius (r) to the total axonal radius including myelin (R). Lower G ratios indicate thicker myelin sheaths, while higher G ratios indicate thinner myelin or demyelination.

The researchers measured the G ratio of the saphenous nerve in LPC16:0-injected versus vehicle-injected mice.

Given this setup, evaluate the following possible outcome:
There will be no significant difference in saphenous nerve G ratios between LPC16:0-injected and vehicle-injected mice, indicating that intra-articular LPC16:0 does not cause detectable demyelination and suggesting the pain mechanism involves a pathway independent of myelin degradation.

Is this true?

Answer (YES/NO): YES